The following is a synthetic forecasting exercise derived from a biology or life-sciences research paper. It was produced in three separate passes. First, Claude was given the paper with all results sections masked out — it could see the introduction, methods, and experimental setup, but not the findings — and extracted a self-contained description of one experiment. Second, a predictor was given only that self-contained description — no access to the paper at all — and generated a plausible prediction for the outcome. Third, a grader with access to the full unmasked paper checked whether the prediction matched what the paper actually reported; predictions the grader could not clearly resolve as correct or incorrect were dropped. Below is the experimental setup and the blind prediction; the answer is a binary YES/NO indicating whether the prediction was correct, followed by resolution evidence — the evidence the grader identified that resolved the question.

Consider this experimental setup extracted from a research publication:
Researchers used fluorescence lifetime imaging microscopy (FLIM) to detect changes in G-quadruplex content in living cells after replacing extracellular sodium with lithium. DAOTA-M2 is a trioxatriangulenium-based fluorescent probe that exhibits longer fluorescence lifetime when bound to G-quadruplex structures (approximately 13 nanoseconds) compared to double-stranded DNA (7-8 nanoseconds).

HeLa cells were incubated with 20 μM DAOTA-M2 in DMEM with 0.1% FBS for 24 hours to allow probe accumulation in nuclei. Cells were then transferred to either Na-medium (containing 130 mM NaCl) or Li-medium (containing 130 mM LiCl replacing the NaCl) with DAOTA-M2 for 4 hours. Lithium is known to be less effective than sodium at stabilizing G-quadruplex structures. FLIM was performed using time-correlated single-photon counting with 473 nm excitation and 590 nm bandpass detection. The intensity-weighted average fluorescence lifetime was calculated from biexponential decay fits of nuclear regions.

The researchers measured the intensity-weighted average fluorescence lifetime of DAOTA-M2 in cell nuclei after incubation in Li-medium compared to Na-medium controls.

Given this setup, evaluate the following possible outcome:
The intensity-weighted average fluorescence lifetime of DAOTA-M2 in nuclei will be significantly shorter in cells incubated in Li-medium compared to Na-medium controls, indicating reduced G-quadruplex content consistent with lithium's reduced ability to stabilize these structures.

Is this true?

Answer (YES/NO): NO